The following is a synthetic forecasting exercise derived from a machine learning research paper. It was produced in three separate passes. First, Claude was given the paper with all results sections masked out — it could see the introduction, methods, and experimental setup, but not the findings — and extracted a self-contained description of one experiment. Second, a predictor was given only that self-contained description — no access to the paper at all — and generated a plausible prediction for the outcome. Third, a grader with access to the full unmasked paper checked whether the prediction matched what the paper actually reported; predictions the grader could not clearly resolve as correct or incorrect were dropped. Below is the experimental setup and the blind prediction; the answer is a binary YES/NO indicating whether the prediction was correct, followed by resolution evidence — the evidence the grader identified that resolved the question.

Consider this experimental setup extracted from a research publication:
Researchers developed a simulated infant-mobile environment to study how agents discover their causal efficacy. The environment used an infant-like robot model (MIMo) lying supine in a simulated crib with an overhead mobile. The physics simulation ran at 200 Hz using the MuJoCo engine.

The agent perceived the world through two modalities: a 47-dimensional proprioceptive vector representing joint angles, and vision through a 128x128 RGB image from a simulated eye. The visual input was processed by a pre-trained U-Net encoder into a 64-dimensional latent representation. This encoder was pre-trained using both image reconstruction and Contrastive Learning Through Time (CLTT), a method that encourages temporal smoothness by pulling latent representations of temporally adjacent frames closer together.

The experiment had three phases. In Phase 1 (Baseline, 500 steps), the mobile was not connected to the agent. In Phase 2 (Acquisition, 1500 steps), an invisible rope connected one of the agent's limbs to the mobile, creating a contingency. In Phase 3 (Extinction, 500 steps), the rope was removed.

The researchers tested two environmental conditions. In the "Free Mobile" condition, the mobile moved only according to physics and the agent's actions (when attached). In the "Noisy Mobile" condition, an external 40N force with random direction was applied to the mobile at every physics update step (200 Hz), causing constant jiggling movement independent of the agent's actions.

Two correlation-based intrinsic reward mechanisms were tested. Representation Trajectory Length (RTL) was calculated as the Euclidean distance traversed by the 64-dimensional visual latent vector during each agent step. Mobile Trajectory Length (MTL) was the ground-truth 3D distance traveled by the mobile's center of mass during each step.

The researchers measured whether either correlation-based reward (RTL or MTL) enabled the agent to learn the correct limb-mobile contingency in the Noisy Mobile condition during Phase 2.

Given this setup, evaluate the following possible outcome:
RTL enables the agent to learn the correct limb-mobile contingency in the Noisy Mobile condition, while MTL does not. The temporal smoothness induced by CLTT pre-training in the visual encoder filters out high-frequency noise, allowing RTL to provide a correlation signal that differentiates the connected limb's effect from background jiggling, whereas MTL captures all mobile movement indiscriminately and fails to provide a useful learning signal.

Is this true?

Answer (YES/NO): NO